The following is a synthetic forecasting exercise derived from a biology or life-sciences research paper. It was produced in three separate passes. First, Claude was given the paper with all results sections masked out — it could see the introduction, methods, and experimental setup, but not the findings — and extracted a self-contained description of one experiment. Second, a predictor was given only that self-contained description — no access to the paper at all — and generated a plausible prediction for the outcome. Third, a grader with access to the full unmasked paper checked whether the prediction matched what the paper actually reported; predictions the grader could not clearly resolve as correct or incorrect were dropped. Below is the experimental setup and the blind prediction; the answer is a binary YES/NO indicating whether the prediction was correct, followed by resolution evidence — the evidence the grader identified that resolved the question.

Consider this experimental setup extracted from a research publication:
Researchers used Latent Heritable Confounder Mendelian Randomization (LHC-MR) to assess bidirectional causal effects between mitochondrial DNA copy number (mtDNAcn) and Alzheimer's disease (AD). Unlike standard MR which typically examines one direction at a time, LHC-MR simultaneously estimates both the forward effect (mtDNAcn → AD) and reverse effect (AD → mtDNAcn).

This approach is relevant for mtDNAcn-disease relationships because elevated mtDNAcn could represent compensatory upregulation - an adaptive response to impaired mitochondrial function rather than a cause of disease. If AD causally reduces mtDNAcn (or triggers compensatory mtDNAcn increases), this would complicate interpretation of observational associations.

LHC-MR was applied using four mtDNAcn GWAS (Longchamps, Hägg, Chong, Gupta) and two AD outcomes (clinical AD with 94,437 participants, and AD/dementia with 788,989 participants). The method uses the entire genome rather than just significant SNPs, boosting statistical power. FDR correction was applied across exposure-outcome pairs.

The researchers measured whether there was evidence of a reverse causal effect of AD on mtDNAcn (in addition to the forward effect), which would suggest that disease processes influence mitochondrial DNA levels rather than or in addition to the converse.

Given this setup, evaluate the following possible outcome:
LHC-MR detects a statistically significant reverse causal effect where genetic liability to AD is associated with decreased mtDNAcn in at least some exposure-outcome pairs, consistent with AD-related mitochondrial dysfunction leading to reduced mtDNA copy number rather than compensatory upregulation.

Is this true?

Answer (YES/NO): NO